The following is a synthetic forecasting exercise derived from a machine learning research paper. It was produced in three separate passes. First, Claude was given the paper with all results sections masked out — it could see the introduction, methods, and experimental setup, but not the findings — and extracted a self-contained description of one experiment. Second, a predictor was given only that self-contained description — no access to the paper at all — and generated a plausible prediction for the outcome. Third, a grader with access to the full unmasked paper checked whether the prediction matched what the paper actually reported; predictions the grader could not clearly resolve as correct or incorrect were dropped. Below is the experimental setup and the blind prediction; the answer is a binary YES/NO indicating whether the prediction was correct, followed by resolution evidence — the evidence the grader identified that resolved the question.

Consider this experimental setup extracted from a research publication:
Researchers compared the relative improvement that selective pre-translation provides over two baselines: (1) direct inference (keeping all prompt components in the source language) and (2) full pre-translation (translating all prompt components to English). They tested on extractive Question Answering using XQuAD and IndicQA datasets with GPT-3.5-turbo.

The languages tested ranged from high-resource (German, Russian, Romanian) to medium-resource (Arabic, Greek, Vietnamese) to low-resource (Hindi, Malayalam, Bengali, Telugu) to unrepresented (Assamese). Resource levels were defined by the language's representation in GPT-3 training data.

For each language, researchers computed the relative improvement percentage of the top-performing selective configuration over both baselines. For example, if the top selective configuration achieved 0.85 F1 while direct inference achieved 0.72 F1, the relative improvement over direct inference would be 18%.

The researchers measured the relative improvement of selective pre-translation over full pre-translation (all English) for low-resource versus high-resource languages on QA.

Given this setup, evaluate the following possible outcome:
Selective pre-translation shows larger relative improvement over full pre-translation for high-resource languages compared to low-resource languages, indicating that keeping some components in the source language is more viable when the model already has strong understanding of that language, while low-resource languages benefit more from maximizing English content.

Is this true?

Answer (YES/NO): NO